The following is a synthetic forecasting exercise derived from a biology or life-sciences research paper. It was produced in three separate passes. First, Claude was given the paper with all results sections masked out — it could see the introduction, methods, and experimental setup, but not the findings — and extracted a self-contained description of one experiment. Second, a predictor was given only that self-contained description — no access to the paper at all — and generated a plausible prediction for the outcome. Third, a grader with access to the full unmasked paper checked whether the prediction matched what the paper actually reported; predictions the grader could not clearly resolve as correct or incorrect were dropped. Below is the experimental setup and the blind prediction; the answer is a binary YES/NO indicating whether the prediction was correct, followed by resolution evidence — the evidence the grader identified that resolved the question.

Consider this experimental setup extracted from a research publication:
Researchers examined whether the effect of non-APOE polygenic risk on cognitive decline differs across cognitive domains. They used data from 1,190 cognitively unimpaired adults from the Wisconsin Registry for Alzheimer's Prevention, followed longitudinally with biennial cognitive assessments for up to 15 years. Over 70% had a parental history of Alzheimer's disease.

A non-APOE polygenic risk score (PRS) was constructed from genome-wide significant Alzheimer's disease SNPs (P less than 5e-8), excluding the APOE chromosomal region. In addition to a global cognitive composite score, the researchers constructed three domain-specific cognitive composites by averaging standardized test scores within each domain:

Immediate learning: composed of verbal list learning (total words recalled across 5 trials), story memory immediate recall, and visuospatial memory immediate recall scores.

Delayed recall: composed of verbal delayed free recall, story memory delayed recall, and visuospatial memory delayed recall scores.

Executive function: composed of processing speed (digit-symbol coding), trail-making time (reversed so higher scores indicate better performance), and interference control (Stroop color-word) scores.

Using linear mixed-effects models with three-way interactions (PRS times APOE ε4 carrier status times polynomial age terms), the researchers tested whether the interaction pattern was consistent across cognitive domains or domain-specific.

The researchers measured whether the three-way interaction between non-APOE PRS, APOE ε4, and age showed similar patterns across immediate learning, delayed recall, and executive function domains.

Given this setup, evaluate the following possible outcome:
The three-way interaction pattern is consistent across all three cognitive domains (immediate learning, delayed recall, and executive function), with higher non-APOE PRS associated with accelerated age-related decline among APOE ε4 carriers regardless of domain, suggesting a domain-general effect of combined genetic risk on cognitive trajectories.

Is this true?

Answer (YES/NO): NO